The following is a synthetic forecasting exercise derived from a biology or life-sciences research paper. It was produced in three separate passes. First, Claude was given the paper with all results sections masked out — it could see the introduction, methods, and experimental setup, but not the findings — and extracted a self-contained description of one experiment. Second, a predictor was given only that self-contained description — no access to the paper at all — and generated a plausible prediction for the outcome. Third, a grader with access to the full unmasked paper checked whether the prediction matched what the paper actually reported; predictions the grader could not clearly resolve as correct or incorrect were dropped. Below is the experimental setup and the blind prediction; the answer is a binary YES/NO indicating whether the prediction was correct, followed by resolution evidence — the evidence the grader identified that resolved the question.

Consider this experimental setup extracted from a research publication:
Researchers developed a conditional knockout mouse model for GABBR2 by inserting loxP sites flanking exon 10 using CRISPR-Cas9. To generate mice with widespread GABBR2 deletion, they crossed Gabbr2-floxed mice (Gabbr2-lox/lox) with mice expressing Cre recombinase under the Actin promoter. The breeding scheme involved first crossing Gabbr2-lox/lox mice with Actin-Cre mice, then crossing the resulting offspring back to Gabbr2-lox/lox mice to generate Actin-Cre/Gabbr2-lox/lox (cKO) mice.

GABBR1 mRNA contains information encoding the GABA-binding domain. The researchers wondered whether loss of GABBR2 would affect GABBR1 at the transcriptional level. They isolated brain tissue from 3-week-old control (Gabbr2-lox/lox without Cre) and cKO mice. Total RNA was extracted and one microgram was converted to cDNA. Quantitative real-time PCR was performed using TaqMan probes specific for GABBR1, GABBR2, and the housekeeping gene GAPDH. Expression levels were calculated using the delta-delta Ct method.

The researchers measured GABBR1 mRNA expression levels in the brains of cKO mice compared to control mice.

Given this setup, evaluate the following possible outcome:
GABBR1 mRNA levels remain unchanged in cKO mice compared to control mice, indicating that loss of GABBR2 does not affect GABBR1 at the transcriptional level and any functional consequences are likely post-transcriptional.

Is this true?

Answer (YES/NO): YES